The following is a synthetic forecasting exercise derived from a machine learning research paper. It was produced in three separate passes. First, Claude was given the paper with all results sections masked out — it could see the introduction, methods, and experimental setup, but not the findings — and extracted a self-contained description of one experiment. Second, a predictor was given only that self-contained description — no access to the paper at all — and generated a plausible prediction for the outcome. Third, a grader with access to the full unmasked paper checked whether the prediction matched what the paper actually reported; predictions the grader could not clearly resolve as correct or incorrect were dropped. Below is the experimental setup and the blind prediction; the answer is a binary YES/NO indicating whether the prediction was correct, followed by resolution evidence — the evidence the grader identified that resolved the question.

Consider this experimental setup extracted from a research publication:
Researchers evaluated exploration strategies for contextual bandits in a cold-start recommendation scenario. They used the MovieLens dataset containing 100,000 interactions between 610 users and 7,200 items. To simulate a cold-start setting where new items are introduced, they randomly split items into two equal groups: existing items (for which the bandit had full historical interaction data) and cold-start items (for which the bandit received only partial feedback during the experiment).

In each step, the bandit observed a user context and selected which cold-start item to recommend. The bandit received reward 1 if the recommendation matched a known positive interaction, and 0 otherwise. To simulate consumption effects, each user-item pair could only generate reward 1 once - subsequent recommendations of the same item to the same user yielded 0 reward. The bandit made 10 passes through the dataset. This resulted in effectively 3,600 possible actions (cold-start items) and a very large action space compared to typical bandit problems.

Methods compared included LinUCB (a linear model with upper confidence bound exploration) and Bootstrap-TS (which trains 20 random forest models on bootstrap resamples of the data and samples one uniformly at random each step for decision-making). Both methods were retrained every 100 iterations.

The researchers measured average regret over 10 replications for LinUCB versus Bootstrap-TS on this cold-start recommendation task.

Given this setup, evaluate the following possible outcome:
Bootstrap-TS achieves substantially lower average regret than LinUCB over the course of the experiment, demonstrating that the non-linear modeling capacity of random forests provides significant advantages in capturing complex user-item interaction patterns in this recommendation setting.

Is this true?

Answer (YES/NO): NO